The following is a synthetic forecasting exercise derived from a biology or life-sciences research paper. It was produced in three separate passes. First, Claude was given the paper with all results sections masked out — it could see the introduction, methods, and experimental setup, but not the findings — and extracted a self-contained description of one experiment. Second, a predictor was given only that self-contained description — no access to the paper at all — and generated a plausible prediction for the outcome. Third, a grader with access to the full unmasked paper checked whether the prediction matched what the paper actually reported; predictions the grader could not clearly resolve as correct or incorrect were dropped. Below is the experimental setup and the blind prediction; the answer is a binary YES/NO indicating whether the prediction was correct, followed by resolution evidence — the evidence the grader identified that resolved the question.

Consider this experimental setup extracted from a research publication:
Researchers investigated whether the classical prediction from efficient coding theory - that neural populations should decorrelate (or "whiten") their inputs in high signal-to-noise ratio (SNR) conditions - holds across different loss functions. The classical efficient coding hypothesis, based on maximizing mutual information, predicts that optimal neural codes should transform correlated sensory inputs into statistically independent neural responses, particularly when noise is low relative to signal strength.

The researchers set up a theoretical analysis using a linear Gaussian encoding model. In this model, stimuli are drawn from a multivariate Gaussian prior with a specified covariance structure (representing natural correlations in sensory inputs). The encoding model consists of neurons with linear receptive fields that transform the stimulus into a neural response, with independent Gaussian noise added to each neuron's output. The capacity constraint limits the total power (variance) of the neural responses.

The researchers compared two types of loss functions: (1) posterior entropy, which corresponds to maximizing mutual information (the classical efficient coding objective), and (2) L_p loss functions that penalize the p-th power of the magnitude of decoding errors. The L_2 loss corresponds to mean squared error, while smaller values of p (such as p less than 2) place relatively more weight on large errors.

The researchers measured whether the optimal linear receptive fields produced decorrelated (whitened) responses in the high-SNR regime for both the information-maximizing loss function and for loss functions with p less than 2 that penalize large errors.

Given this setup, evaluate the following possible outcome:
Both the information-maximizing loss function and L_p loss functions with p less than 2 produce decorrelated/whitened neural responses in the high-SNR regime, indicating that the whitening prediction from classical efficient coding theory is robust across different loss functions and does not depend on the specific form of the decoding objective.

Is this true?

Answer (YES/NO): NO